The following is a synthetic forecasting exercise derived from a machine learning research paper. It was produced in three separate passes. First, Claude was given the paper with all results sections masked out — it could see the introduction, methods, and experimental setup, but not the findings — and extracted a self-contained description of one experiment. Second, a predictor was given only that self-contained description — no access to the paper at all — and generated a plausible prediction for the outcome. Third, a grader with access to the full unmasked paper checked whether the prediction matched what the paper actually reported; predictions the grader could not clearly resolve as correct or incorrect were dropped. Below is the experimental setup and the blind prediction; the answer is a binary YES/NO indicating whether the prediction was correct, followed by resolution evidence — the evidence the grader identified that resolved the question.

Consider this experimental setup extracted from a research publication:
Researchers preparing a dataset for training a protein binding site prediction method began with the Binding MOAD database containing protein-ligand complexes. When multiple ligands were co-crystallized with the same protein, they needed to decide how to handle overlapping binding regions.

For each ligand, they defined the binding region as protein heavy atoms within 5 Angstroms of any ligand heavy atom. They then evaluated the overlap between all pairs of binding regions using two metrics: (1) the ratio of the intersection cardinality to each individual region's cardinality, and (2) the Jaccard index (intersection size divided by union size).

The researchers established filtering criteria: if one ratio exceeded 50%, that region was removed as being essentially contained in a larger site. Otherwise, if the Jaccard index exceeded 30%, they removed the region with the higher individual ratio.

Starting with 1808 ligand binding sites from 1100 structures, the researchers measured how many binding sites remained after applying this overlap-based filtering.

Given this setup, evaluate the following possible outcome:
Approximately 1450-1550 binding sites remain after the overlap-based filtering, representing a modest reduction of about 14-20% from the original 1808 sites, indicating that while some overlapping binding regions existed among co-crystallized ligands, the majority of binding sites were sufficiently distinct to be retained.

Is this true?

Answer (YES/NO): NO